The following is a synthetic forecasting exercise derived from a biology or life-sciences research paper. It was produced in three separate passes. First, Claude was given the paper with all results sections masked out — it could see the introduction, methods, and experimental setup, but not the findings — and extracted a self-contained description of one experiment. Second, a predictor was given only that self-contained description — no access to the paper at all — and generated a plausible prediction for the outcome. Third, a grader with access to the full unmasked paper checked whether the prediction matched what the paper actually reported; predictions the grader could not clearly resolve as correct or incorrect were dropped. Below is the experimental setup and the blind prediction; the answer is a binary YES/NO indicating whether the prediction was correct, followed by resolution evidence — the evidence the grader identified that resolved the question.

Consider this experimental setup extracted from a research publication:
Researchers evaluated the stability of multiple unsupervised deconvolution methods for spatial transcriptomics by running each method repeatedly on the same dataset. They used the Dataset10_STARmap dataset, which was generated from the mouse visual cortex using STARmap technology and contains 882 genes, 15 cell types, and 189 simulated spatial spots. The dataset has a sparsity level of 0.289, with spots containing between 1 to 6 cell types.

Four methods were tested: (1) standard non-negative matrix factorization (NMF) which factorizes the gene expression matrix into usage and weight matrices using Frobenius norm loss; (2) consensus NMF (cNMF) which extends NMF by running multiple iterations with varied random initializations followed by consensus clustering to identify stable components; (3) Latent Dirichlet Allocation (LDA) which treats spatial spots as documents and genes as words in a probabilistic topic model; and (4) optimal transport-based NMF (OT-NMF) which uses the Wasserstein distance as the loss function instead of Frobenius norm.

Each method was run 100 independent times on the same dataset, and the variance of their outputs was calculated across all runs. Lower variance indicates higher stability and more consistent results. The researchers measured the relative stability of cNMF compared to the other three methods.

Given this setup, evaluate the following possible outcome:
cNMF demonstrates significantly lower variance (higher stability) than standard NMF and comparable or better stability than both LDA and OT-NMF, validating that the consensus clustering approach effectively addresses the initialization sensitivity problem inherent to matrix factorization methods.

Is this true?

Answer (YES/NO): NO